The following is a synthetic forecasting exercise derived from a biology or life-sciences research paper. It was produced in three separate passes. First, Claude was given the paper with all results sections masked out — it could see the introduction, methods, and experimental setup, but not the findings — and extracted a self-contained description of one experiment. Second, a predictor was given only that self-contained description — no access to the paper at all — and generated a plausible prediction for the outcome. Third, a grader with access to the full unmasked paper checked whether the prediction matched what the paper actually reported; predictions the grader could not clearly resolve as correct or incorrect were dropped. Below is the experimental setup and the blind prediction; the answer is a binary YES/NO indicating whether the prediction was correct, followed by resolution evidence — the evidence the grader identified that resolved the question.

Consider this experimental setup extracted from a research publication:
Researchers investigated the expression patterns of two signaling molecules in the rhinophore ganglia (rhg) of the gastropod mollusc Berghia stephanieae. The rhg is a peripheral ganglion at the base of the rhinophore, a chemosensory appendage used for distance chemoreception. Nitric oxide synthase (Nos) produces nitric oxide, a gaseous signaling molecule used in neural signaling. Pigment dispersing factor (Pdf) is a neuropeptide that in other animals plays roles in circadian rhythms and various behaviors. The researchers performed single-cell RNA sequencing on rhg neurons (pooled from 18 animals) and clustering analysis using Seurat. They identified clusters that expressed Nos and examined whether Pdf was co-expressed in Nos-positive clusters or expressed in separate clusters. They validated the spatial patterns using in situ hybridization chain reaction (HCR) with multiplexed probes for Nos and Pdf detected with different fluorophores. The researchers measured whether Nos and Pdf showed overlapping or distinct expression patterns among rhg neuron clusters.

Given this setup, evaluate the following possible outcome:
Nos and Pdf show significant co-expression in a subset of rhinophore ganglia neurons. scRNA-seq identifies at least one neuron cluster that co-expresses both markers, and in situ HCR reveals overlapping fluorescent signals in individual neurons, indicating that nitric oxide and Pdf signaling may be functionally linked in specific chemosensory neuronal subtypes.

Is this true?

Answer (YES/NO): YES